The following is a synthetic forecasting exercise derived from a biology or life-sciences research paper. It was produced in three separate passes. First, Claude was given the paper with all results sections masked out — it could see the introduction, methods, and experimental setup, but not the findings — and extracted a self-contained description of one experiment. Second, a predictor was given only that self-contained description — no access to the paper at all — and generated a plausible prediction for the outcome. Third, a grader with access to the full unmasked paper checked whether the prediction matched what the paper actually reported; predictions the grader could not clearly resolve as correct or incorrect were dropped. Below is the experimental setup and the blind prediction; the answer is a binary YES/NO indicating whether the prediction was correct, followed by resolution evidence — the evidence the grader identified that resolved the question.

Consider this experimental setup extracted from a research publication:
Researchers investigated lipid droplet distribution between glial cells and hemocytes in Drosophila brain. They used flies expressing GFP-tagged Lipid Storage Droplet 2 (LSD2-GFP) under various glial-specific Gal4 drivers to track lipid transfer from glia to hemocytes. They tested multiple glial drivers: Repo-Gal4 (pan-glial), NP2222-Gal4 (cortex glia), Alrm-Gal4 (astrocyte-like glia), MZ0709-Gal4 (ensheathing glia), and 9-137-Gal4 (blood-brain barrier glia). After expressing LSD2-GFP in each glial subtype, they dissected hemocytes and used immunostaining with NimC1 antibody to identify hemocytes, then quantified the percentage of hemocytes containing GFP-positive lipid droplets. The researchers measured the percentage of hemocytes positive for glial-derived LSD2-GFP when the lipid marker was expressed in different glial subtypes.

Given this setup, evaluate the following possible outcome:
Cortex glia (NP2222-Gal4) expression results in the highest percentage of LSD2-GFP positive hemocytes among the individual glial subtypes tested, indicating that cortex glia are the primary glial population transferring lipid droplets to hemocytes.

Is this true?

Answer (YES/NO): YES